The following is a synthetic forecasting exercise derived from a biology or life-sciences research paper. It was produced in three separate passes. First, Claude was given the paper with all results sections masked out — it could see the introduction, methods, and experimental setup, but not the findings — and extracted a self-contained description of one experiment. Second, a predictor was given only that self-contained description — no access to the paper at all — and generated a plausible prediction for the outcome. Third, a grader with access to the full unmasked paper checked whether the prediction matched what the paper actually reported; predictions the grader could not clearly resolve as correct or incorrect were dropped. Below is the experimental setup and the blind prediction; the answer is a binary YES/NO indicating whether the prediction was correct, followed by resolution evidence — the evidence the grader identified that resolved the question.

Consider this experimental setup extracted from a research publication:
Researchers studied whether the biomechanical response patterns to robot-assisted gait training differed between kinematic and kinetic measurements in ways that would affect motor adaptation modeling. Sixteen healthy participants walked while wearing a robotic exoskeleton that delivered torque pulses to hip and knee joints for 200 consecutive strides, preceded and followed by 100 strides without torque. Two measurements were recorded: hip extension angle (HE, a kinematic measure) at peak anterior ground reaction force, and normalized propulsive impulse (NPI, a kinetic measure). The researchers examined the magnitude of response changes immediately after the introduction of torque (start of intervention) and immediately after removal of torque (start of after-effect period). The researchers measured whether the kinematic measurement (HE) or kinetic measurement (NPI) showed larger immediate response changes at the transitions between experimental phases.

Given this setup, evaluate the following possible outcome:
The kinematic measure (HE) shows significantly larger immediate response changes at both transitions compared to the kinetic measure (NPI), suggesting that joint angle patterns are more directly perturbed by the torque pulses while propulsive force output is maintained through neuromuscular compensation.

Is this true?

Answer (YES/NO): YES